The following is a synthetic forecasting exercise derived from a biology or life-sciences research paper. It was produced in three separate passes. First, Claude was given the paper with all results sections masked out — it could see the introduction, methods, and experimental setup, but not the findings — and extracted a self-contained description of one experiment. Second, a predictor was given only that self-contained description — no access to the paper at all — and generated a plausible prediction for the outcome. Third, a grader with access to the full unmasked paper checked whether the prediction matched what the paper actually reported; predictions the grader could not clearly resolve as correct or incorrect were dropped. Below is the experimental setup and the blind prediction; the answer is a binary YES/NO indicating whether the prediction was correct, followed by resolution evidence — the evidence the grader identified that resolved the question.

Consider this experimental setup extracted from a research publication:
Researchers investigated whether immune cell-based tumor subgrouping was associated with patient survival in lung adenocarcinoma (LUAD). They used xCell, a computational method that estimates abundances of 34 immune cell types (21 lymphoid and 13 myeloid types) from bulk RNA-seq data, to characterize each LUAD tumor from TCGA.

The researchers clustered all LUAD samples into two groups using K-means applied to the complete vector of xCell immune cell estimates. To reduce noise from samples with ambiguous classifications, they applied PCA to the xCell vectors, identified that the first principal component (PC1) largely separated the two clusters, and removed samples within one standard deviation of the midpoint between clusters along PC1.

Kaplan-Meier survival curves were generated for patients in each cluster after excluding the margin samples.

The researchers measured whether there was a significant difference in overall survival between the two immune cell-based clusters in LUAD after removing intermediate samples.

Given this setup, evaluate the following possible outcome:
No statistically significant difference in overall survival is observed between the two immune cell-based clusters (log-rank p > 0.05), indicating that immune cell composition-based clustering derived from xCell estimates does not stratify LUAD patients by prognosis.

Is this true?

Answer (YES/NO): NO